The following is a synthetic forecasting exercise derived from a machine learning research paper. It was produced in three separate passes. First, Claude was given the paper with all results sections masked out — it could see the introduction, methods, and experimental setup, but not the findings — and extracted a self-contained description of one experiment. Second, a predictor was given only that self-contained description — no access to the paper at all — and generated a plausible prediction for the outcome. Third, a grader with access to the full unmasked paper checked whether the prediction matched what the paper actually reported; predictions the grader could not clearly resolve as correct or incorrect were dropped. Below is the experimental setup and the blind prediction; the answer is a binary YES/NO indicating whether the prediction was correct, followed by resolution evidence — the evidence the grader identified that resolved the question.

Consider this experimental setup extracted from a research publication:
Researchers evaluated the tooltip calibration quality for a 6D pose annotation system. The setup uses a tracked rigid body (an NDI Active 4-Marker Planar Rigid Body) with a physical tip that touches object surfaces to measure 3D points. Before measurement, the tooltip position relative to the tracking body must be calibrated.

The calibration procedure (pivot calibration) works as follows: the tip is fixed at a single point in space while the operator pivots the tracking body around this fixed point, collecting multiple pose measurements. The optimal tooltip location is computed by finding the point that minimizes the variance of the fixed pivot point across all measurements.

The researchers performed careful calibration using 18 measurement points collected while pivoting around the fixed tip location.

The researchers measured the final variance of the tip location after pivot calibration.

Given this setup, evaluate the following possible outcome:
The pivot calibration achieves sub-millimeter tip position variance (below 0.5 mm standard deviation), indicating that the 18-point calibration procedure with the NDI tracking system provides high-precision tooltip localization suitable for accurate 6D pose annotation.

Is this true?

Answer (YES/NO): YES